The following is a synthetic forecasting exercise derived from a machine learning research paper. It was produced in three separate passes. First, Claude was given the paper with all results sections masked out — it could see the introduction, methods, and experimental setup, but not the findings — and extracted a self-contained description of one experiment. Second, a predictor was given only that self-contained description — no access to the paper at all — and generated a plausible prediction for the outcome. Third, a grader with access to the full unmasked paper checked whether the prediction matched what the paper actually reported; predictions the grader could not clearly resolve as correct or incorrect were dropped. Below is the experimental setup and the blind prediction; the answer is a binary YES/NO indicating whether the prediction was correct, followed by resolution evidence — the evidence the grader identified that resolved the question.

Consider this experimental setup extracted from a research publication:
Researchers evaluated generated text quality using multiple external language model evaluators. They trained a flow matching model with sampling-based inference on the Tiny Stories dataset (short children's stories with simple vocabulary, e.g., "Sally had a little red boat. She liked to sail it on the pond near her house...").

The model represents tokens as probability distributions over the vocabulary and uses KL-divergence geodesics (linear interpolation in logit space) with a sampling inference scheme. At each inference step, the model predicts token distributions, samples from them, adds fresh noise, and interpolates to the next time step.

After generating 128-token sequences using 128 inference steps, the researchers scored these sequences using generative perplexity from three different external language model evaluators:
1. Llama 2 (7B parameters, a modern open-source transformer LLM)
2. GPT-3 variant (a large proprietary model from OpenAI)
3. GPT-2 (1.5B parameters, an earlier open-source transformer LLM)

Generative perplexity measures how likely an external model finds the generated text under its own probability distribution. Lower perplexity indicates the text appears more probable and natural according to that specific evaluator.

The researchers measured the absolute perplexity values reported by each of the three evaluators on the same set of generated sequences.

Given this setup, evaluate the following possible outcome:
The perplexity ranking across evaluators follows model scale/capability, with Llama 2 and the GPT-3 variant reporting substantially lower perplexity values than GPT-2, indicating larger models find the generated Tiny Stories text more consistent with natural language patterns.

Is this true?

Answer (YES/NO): YES